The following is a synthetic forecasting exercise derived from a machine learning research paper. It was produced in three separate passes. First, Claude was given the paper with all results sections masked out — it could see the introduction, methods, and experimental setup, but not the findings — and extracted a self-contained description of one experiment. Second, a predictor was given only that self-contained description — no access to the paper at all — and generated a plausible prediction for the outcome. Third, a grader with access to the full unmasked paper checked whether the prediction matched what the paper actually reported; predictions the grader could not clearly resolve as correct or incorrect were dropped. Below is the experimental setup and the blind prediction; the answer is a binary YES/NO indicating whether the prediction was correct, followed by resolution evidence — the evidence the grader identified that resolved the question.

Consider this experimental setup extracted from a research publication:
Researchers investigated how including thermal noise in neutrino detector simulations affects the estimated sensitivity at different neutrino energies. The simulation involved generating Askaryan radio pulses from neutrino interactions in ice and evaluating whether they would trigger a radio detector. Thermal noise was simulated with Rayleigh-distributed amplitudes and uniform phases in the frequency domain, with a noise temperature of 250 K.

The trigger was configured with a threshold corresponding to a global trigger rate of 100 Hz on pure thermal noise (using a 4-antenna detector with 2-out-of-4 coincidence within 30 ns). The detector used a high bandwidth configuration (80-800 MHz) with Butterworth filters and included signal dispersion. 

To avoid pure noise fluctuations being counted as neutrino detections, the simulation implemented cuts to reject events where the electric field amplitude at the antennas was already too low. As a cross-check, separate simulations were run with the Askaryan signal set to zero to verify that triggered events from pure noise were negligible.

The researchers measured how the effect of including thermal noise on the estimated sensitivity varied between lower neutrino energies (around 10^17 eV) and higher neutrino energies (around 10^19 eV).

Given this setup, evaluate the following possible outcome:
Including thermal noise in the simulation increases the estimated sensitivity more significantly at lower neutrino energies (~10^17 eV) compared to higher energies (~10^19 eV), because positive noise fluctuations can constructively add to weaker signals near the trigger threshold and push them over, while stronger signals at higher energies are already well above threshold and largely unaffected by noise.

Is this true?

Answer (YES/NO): YES